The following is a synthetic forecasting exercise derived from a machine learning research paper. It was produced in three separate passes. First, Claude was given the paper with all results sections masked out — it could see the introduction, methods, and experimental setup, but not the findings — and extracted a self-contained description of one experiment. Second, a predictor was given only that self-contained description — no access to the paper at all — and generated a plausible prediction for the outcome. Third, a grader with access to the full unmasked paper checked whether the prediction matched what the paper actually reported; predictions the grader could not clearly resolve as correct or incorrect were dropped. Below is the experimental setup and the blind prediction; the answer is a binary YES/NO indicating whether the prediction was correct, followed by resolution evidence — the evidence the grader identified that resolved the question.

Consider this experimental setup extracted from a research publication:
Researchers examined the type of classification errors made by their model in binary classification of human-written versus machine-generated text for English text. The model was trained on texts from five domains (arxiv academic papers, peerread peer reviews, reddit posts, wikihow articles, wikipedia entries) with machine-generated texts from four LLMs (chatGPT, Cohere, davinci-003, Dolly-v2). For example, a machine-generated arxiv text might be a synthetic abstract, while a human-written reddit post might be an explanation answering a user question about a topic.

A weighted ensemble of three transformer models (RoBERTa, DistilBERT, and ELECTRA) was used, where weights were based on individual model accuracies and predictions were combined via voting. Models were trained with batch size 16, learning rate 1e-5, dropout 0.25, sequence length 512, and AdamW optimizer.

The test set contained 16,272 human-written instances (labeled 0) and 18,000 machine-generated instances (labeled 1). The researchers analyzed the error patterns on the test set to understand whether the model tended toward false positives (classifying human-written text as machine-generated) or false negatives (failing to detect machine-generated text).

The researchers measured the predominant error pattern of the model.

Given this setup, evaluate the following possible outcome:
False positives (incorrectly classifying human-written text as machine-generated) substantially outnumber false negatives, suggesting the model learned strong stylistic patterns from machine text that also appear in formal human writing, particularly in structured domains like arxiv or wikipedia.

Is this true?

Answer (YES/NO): YES